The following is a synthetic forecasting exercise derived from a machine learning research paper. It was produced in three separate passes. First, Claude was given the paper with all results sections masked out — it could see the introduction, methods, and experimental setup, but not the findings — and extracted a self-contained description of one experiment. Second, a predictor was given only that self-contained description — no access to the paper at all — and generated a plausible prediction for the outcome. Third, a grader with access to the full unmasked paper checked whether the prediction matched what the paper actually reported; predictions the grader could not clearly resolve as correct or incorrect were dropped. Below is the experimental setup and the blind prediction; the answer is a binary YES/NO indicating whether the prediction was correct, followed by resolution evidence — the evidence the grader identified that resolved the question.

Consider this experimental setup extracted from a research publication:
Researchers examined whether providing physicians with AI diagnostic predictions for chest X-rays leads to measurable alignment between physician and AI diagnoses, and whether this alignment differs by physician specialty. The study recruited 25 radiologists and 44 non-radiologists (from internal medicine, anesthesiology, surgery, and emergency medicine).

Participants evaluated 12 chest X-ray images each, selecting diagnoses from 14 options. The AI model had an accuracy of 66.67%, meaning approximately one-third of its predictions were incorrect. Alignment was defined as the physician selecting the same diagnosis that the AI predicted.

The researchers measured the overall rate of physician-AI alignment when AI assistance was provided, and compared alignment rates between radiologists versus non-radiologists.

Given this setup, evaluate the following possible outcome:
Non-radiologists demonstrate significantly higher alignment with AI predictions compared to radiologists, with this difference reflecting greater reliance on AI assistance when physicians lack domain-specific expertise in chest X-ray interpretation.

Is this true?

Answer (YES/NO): YES